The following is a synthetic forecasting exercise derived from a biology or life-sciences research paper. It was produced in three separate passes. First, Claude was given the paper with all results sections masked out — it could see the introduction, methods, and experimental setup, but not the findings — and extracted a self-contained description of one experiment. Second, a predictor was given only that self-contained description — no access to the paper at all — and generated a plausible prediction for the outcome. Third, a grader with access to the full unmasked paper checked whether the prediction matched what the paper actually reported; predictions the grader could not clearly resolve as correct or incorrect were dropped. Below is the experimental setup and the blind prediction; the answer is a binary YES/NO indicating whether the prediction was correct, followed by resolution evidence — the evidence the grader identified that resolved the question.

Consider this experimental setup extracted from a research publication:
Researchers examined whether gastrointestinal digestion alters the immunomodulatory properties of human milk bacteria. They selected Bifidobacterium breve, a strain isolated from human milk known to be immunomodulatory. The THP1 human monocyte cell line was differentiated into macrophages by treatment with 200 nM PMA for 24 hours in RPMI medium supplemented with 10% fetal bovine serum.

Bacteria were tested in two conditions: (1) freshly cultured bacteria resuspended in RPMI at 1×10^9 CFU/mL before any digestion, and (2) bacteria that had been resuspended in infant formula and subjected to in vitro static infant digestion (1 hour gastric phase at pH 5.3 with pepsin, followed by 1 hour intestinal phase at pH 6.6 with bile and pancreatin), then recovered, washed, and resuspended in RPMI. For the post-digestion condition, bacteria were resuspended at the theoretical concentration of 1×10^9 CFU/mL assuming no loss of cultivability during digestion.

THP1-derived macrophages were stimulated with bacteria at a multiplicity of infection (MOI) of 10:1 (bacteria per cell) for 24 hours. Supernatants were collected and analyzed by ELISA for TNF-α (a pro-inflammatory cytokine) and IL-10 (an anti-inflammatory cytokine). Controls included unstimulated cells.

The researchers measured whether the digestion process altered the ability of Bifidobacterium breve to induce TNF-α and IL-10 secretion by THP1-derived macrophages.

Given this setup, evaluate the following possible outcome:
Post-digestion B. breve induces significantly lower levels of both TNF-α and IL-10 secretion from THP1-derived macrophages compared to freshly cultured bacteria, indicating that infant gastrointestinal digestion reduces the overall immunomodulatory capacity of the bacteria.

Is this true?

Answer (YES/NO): YES